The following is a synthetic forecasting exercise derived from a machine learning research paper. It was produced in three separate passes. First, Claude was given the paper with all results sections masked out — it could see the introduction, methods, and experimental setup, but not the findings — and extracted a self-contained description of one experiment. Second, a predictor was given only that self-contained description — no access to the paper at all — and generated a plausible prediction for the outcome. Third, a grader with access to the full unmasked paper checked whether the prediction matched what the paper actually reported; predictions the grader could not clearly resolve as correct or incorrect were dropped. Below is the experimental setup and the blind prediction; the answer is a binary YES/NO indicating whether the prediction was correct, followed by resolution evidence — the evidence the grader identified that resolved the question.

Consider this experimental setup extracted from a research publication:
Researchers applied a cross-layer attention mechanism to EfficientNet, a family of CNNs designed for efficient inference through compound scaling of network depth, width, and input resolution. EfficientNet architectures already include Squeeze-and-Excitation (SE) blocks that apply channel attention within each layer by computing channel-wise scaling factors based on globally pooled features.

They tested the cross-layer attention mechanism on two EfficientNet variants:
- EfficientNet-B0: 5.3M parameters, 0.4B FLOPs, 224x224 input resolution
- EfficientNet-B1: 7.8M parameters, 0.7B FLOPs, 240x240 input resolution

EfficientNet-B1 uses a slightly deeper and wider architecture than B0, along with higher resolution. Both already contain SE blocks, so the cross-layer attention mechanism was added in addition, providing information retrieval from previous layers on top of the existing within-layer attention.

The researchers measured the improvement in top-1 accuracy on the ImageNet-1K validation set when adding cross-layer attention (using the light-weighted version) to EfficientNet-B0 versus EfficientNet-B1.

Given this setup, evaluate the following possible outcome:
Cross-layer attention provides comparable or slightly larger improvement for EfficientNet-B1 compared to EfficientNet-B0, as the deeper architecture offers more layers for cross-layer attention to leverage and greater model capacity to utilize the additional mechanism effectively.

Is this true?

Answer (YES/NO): NO